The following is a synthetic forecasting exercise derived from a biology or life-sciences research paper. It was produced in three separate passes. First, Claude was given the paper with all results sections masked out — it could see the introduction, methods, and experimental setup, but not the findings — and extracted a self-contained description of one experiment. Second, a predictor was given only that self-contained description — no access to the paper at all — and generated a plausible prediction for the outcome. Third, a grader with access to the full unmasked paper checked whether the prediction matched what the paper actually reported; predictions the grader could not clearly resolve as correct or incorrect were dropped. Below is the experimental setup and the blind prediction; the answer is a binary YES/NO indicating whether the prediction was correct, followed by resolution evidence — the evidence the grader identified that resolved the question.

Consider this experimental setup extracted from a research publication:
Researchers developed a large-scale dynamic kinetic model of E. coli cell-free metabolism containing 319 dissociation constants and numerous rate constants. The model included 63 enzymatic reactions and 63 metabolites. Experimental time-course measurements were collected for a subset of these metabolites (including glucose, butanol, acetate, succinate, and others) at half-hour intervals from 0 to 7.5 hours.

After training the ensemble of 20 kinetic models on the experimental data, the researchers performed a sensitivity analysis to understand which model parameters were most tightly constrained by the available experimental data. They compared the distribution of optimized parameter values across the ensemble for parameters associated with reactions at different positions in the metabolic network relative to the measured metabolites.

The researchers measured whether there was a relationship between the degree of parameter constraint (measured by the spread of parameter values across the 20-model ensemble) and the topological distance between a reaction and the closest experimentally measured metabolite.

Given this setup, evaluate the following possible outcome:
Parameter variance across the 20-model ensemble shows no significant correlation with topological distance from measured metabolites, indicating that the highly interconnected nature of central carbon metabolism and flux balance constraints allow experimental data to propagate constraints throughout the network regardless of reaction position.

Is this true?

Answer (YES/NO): NO